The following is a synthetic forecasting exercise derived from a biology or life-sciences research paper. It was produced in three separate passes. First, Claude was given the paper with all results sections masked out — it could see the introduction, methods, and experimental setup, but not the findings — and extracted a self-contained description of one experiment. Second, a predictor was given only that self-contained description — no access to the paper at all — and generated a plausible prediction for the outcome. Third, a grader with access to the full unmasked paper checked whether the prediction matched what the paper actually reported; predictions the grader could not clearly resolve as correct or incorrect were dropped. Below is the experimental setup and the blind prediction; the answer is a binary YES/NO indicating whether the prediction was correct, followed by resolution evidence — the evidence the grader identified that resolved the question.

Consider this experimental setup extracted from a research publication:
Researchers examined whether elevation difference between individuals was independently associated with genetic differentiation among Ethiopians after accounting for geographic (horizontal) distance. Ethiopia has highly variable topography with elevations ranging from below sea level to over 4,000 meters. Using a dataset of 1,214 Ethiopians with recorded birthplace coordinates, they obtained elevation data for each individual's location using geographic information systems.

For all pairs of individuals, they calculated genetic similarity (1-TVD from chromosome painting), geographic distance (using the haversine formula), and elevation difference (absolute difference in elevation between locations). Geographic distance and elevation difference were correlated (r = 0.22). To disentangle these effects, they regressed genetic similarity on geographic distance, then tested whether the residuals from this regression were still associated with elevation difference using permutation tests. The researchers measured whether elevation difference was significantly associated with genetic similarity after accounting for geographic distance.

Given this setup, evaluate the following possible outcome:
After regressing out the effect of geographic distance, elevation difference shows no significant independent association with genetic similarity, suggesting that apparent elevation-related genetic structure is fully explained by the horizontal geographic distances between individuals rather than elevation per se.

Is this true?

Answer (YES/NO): NO